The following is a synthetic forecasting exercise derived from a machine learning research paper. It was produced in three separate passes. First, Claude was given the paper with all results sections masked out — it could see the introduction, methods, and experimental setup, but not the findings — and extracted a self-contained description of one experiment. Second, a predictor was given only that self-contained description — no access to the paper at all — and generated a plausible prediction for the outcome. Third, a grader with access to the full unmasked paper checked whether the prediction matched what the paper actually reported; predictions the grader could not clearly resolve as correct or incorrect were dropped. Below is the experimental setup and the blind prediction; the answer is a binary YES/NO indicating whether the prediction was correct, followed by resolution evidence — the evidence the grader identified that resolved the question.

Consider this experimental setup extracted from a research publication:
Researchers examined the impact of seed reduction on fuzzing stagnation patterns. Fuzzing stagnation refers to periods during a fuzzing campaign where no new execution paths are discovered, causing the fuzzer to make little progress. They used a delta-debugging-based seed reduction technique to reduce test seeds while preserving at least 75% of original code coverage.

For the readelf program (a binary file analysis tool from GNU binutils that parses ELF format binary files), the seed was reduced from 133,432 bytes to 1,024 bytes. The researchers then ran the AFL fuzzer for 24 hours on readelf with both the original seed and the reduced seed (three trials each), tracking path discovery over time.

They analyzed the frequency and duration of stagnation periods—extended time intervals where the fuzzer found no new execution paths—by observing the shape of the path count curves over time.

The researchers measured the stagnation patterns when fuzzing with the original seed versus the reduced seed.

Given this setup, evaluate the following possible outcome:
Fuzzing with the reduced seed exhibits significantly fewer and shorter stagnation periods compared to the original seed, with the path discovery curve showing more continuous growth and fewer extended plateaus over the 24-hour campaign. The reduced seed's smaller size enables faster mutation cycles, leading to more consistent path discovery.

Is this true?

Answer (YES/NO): YES